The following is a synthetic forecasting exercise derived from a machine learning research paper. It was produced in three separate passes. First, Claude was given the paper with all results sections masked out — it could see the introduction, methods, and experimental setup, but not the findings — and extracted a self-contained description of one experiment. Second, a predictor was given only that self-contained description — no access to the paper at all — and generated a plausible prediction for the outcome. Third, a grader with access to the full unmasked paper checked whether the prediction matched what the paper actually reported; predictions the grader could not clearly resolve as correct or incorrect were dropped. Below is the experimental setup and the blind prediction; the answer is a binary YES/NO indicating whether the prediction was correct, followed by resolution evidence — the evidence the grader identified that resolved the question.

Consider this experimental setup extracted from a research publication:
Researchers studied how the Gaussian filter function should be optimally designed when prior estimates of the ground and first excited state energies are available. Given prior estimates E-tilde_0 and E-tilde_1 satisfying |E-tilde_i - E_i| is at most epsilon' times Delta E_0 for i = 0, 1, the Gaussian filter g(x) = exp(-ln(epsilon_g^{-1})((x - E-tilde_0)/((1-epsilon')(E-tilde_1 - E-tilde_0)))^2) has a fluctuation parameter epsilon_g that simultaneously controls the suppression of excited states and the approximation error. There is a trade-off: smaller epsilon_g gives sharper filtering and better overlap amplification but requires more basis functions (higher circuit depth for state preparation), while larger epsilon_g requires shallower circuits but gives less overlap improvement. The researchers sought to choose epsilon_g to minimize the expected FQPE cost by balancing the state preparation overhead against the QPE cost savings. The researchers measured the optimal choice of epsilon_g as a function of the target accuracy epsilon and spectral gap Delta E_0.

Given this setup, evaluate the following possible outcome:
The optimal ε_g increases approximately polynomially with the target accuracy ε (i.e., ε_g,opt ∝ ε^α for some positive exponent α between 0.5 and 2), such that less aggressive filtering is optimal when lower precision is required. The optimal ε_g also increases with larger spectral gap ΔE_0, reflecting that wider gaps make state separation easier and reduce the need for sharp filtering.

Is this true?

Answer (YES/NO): NO